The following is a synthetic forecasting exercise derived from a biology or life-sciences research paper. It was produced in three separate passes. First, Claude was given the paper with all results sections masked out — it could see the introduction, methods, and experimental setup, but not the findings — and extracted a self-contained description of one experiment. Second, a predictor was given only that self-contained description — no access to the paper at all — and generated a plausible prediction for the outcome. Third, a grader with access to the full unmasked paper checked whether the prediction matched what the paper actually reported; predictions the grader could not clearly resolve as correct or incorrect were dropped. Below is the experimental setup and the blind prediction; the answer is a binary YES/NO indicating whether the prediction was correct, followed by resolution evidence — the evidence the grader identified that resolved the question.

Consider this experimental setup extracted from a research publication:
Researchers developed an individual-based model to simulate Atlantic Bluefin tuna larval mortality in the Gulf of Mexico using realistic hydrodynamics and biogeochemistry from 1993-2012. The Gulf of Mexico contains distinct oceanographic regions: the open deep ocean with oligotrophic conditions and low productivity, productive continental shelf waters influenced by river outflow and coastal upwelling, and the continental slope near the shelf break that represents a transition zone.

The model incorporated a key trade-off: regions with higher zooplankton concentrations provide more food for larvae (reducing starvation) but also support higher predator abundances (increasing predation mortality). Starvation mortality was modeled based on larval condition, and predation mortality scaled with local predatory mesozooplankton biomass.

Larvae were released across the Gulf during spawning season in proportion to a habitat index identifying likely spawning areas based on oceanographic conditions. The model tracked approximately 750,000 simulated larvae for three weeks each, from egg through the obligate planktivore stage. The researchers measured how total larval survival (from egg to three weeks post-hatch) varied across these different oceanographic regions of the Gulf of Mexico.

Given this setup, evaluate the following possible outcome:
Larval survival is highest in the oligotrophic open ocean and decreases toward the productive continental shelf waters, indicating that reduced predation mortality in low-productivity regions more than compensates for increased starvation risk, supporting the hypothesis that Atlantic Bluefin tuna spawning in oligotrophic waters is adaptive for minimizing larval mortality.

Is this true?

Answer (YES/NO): NO